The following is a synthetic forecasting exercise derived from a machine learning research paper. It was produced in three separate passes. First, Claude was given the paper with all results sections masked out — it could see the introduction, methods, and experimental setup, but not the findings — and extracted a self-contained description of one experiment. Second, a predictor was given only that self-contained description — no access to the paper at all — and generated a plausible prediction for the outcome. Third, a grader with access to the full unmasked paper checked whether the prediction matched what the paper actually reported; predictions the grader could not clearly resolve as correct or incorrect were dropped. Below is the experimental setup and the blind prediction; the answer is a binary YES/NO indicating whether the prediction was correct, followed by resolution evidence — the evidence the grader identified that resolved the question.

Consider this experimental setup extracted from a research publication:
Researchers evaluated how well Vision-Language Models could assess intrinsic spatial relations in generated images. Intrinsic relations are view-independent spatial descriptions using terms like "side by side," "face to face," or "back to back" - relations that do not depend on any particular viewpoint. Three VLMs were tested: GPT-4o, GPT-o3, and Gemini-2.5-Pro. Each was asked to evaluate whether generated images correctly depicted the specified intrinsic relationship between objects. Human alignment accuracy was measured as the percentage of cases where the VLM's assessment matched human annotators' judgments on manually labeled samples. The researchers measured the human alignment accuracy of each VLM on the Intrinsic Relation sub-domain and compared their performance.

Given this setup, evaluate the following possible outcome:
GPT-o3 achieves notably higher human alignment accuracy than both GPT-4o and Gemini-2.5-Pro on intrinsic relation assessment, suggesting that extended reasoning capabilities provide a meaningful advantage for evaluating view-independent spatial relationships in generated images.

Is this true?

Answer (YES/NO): NO